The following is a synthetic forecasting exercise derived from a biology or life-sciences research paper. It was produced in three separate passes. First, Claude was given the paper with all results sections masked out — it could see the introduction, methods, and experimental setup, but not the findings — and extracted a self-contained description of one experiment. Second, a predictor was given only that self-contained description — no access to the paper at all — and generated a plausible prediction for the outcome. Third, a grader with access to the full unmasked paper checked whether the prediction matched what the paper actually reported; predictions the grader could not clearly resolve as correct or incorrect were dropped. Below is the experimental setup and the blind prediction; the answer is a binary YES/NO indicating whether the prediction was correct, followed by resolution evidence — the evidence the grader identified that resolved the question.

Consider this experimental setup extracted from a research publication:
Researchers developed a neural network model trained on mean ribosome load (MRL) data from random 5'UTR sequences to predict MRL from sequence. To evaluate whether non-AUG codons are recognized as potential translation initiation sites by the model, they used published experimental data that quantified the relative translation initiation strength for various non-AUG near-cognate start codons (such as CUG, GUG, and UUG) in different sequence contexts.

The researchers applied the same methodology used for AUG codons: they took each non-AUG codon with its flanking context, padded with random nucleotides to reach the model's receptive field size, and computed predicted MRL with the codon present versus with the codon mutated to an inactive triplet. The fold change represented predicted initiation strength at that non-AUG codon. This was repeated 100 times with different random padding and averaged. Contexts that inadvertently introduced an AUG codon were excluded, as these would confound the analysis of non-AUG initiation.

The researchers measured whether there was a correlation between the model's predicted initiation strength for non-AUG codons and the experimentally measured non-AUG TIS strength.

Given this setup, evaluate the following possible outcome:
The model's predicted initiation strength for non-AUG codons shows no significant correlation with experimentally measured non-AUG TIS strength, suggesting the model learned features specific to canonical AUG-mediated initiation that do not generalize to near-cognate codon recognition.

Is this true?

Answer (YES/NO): NO